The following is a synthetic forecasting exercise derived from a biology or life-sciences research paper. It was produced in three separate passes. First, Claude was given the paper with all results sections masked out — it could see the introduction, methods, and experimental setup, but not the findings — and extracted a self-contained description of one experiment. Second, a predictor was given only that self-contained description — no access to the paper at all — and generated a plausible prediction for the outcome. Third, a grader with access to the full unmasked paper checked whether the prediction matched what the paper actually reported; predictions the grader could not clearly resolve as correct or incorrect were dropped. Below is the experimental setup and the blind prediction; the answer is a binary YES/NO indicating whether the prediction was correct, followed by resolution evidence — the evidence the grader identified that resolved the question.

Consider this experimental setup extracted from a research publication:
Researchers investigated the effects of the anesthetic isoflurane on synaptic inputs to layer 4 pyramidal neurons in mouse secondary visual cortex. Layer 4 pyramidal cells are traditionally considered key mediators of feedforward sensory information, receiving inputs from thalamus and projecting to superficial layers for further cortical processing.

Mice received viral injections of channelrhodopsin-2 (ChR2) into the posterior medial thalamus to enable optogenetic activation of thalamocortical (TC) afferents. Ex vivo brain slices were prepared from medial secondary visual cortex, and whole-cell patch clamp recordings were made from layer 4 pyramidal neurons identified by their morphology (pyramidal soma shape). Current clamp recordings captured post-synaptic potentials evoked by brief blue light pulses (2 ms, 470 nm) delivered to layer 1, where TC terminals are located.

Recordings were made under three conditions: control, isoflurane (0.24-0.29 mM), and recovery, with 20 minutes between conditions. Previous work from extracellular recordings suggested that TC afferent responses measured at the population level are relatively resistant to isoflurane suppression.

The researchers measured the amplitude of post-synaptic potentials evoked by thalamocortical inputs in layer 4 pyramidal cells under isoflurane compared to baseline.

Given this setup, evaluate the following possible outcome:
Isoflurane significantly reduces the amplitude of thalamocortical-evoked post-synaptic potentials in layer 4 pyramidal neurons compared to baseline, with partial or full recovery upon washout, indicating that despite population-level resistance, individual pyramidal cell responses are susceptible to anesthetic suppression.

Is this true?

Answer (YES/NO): YES